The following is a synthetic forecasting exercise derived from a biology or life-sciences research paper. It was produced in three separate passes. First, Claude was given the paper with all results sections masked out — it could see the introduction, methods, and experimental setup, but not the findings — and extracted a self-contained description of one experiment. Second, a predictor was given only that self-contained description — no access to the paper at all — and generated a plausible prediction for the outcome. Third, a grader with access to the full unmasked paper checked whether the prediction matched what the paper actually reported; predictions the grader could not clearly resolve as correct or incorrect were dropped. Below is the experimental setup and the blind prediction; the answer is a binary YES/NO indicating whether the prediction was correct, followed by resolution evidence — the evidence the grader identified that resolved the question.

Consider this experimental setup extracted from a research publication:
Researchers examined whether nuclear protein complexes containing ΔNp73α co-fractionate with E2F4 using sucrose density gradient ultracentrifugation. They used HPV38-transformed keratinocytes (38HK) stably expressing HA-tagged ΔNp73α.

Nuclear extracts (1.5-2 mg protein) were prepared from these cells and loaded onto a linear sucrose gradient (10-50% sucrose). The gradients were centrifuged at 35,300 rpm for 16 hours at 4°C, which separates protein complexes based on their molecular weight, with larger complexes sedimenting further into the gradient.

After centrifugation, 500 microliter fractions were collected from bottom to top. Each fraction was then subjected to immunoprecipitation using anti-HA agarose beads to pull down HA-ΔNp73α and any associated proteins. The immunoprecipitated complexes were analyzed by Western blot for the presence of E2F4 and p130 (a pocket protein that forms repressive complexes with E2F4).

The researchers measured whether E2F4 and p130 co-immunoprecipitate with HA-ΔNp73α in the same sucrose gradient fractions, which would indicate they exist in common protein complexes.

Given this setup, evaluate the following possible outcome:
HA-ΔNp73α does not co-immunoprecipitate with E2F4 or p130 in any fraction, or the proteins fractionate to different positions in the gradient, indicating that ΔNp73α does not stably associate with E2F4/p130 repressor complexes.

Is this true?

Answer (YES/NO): NO